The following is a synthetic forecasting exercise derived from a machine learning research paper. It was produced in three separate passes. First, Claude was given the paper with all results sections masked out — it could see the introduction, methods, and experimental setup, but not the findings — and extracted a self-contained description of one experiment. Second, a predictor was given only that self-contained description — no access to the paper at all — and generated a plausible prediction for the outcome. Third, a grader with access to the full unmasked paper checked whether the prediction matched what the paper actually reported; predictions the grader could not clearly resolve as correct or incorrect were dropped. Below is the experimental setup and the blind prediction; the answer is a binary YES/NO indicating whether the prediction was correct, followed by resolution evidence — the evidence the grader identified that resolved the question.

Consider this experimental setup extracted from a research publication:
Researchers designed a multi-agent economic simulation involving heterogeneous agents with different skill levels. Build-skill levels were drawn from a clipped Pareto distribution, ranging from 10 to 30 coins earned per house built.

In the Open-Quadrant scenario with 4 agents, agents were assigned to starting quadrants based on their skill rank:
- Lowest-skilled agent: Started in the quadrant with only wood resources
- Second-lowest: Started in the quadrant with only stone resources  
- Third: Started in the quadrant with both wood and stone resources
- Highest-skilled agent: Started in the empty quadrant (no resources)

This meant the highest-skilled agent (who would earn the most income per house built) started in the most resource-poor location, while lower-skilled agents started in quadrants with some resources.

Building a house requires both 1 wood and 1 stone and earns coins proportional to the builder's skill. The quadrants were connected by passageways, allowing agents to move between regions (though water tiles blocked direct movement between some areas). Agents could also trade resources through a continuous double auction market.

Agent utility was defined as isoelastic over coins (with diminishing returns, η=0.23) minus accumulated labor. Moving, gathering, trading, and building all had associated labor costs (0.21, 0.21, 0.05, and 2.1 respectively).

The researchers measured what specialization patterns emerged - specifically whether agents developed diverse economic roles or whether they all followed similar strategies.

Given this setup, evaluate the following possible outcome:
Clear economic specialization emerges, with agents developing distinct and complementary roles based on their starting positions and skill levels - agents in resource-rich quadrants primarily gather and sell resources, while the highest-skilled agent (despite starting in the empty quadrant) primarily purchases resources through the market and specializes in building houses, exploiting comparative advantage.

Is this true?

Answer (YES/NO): YES